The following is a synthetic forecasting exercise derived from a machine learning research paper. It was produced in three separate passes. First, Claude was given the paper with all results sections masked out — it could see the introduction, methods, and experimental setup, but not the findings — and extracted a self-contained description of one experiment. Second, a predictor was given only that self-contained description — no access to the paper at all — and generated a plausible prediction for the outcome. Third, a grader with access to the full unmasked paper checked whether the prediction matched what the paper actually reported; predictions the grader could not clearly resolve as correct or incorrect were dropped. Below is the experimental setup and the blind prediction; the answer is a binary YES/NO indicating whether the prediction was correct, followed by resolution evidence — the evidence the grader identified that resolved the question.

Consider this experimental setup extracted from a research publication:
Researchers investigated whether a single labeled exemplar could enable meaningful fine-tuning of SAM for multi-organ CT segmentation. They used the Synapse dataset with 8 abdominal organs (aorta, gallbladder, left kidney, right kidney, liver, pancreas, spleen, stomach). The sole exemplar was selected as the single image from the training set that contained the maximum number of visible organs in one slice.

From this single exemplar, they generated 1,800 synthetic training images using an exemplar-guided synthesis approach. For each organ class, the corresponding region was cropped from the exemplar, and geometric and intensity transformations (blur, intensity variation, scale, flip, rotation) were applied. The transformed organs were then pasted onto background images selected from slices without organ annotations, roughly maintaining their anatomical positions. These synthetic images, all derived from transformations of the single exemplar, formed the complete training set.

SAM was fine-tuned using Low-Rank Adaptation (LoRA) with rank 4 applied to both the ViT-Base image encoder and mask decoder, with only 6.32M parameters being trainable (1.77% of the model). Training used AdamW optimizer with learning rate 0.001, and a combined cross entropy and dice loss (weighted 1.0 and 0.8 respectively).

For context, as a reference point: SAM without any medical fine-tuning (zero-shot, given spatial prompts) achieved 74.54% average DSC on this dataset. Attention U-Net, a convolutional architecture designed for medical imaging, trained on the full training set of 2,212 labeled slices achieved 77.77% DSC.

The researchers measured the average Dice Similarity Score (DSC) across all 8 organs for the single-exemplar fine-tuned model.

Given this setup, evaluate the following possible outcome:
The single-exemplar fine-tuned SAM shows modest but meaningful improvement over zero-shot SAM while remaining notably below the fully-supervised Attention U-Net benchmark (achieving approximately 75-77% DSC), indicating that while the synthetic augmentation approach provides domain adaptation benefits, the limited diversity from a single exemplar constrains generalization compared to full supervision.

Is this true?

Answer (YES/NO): YES